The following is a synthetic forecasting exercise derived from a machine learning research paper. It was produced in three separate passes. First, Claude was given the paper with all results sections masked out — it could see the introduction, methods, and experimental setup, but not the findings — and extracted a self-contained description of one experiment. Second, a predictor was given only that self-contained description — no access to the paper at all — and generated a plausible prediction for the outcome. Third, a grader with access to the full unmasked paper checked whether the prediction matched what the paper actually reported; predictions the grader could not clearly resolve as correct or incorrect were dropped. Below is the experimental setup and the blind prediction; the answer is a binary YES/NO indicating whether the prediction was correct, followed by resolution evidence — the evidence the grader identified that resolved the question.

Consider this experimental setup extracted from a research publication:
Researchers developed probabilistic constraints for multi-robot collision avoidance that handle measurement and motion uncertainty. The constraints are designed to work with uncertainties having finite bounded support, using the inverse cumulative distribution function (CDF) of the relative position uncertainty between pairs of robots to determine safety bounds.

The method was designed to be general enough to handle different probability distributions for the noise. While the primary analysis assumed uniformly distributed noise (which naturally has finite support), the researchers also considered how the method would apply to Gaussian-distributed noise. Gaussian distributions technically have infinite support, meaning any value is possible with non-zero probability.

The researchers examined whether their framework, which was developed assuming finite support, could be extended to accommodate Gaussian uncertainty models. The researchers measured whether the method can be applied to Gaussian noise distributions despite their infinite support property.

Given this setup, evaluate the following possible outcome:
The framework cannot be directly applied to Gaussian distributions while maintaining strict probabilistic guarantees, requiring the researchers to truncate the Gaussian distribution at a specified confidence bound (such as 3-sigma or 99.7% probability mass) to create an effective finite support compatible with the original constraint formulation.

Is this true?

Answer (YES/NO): NO